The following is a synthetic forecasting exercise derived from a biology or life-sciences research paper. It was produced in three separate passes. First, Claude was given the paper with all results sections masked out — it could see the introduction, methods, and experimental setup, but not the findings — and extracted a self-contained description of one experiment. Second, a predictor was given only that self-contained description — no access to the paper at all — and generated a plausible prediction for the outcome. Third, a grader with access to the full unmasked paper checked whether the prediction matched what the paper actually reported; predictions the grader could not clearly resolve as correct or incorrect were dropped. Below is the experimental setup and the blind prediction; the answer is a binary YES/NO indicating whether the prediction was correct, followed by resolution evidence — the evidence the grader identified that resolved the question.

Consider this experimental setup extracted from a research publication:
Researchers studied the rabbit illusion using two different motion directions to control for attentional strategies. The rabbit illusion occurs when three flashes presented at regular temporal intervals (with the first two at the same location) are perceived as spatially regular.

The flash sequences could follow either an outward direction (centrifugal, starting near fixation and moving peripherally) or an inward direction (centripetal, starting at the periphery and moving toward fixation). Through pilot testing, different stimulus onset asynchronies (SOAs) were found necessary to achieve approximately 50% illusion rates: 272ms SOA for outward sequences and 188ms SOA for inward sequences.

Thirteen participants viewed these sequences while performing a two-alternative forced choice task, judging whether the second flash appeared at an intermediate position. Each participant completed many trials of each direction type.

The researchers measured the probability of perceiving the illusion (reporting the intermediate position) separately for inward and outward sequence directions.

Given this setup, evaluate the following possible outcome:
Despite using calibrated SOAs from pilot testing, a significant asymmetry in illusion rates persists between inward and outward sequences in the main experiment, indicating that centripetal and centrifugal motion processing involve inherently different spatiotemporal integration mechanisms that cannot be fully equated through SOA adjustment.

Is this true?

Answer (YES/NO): NO